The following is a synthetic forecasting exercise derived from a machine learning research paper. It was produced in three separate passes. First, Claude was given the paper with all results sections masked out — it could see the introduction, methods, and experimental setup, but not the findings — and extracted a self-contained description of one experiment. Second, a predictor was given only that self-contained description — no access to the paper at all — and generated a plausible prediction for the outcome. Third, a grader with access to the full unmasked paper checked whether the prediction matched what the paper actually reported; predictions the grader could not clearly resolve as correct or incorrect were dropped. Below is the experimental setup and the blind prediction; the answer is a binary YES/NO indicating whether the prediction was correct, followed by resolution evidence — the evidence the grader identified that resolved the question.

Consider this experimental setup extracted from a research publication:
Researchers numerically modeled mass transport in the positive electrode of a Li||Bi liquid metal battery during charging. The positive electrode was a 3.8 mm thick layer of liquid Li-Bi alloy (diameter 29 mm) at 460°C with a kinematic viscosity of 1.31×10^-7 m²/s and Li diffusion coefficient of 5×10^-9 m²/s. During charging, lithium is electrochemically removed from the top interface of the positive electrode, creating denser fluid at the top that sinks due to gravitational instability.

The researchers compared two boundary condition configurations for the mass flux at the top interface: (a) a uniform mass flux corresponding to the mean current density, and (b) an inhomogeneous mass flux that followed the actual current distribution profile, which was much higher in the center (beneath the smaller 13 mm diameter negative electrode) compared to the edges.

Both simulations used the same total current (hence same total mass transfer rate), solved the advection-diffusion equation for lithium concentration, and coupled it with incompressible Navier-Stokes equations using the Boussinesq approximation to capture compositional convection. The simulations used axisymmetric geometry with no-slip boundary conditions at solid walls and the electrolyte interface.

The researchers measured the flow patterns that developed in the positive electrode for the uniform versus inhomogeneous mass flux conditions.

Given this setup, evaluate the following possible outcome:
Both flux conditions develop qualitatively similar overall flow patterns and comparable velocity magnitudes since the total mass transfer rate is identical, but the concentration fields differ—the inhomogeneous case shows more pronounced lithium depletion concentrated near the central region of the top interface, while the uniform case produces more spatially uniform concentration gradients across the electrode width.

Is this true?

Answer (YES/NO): NO